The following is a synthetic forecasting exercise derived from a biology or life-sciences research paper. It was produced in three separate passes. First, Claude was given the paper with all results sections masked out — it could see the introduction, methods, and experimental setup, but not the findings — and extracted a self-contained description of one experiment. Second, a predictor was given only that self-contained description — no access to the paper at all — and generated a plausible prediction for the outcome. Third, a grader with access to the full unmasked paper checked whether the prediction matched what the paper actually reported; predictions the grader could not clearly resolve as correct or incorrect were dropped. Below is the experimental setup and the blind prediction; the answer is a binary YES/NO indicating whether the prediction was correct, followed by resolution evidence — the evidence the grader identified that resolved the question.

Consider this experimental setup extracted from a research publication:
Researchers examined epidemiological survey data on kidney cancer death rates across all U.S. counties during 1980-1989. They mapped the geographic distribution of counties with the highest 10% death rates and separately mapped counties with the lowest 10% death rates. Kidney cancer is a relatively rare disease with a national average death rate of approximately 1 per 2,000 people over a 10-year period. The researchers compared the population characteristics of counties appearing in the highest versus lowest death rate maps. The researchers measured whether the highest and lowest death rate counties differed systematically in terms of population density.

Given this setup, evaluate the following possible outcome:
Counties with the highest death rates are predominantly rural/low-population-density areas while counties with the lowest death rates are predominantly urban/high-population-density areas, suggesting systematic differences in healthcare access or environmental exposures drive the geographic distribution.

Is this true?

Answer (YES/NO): NO